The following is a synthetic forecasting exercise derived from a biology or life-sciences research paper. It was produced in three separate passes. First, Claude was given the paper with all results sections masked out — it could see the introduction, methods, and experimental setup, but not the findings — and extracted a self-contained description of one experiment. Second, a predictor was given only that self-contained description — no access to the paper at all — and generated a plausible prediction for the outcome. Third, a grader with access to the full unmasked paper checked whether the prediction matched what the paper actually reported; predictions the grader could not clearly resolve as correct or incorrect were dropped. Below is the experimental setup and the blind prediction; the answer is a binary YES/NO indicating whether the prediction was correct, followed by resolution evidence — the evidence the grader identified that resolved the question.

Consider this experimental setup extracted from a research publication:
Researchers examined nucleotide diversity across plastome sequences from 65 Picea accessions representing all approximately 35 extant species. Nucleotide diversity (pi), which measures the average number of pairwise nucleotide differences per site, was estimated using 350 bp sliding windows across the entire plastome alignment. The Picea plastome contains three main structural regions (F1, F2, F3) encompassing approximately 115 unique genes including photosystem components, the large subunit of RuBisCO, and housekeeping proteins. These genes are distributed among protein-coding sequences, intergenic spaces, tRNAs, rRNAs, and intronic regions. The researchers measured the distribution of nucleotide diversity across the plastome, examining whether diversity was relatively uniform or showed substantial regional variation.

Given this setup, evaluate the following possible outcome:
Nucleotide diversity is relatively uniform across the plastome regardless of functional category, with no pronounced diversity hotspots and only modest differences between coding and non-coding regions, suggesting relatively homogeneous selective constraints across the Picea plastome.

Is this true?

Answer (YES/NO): NO